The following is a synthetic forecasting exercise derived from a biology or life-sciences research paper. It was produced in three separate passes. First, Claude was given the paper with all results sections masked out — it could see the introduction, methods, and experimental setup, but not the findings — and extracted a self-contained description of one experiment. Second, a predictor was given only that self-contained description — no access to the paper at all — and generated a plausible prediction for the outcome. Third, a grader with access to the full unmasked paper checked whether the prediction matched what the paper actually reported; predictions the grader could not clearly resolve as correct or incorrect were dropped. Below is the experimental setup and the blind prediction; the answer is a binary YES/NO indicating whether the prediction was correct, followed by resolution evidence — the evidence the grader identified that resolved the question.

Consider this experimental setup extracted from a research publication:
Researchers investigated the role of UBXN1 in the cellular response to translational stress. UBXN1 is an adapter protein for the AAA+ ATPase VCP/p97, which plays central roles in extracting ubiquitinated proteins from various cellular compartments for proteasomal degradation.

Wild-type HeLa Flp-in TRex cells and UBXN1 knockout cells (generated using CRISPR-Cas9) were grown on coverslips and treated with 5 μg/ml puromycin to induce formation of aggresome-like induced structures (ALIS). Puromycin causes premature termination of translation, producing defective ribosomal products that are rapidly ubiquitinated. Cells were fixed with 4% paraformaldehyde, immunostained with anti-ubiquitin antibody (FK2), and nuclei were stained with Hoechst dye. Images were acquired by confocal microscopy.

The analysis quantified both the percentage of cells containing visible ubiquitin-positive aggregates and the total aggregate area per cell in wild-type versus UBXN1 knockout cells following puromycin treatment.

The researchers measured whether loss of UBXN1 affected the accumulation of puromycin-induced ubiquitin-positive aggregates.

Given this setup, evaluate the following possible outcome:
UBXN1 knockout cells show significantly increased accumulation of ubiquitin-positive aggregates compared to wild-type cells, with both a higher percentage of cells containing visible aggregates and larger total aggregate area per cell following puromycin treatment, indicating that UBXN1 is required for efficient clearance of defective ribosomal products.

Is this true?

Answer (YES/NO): YES